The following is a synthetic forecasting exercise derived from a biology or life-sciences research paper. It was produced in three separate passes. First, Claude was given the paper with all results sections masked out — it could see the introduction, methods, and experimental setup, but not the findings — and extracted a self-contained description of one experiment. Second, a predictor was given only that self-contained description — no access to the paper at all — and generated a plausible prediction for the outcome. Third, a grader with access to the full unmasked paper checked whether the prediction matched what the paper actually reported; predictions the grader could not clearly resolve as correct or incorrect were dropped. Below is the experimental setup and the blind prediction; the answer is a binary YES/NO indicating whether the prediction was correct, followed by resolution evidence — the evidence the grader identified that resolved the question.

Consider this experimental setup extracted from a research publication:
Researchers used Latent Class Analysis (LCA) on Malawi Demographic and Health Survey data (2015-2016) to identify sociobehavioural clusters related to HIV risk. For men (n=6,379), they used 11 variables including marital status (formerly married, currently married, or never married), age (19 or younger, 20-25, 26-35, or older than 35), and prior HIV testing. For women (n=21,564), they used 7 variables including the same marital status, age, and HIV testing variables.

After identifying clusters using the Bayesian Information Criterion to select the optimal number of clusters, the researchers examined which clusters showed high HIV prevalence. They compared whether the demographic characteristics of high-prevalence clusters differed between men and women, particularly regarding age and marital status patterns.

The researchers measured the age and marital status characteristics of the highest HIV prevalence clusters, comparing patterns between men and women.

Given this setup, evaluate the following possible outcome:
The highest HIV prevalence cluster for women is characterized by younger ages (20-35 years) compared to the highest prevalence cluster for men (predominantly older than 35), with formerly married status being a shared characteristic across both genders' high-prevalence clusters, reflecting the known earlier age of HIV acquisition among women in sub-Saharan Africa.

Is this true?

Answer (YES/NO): NO